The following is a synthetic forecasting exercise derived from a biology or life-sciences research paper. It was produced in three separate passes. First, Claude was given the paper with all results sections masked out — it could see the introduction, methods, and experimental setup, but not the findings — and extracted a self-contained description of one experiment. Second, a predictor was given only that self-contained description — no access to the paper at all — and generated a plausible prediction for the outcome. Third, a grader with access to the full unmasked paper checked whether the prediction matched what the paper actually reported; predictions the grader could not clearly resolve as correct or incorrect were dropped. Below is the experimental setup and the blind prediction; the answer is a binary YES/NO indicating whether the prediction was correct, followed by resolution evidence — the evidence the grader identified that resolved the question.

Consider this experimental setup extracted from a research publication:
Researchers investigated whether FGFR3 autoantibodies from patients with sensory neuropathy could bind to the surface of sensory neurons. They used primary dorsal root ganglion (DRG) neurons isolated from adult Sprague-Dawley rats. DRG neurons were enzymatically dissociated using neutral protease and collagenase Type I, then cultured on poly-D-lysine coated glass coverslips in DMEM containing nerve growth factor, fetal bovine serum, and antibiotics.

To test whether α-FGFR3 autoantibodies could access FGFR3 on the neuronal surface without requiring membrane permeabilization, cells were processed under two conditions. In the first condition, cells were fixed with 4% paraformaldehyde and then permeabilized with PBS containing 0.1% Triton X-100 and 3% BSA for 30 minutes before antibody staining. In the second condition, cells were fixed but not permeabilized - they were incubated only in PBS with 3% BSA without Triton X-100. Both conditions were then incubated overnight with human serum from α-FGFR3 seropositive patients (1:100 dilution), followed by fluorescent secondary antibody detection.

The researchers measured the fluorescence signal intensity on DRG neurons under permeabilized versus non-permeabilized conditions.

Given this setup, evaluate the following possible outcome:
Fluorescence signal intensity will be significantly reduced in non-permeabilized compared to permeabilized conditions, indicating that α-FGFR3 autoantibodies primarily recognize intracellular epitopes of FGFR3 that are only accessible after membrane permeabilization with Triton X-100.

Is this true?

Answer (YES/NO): NO